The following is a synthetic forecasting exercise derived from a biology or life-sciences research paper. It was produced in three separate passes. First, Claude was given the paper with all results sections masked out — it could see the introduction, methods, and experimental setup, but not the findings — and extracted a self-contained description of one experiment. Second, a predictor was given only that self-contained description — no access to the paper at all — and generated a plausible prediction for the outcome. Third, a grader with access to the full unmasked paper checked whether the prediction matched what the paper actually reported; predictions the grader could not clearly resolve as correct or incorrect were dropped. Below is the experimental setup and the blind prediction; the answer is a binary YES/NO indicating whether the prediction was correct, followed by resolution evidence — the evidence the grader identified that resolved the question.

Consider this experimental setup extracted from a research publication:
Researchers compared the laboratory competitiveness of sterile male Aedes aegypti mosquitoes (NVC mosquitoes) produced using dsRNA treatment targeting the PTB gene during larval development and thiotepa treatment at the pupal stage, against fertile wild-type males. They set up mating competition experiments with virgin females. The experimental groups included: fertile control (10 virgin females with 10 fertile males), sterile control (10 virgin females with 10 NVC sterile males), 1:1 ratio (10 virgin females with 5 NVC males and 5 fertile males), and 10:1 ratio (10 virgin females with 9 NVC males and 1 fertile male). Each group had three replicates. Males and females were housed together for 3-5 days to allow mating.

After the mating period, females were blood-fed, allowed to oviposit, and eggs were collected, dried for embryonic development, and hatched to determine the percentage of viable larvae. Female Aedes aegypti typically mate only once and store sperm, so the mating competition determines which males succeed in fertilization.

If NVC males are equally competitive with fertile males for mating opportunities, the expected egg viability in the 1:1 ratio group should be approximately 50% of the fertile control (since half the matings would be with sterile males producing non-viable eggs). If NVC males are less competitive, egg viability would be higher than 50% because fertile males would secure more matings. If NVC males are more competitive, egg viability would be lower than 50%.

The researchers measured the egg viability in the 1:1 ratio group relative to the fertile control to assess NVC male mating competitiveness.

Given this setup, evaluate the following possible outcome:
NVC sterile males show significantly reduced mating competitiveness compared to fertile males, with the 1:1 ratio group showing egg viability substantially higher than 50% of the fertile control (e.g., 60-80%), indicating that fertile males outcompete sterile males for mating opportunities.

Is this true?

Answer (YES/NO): NO